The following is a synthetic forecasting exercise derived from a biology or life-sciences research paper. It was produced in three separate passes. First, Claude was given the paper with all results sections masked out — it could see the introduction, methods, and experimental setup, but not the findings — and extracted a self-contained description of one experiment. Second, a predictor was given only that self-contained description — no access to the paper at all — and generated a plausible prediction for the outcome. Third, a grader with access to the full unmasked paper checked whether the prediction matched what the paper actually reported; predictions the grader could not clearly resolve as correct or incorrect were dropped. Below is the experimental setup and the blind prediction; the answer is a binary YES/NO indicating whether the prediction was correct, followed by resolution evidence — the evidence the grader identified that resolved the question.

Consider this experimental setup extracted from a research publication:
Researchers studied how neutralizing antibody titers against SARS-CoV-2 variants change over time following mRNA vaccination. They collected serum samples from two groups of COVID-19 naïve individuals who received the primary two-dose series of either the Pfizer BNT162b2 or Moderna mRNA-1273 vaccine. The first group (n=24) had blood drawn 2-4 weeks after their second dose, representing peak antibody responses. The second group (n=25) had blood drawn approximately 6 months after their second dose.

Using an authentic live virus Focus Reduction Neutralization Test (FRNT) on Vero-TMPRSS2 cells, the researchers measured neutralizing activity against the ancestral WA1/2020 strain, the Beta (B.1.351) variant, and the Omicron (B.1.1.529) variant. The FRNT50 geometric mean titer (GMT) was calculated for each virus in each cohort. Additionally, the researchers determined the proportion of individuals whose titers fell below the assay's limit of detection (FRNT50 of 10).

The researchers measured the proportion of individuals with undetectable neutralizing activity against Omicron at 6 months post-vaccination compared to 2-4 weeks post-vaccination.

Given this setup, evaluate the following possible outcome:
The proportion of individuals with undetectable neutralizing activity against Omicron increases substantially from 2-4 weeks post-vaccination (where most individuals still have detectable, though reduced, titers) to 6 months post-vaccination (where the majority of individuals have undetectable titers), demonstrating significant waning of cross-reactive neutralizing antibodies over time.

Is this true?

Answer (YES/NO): NO